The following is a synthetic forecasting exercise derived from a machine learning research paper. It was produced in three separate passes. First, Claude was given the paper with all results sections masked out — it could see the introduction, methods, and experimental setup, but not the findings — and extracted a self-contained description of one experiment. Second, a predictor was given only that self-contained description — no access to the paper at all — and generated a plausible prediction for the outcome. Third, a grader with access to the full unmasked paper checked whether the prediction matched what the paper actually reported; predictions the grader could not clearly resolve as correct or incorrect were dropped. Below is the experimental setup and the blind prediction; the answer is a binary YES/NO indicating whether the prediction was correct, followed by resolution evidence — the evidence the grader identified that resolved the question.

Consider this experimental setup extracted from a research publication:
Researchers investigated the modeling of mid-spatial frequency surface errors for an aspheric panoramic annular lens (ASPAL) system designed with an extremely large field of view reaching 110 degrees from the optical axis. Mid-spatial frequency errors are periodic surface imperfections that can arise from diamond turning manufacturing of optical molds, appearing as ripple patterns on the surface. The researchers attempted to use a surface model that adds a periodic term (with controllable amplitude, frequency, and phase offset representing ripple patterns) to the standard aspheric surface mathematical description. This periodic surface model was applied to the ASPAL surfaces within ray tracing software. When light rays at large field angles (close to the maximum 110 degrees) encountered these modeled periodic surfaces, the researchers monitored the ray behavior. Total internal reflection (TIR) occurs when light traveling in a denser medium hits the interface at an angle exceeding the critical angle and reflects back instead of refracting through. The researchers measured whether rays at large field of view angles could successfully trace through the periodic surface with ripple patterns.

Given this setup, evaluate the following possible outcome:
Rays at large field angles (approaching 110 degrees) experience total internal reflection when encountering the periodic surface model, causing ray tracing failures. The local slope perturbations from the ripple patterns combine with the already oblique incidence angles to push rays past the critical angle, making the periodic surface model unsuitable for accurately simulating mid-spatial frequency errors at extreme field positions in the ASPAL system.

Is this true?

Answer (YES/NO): YES